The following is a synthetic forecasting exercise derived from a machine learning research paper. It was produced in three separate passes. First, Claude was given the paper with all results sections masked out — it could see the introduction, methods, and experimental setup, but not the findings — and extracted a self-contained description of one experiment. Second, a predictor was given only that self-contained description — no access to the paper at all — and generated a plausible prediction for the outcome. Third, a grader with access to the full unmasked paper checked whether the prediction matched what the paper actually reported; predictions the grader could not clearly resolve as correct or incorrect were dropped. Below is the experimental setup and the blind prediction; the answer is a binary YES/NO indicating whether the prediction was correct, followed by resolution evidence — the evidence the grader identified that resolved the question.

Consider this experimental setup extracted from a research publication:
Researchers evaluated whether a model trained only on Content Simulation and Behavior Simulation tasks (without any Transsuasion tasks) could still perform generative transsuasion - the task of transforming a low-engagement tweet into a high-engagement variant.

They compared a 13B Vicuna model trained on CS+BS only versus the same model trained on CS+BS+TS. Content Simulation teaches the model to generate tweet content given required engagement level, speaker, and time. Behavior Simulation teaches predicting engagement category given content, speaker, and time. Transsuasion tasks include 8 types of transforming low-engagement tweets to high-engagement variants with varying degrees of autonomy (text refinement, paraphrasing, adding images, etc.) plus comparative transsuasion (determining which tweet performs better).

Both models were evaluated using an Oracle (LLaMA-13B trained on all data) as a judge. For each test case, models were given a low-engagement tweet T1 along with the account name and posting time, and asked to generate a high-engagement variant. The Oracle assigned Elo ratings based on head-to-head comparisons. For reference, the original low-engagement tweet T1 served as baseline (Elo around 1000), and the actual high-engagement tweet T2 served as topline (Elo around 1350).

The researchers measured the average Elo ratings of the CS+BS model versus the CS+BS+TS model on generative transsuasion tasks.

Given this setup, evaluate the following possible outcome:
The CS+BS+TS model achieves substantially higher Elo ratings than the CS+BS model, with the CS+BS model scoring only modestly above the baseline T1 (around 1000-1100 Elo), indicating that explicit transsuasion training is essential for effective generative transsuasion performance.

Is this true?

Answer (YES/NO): NO